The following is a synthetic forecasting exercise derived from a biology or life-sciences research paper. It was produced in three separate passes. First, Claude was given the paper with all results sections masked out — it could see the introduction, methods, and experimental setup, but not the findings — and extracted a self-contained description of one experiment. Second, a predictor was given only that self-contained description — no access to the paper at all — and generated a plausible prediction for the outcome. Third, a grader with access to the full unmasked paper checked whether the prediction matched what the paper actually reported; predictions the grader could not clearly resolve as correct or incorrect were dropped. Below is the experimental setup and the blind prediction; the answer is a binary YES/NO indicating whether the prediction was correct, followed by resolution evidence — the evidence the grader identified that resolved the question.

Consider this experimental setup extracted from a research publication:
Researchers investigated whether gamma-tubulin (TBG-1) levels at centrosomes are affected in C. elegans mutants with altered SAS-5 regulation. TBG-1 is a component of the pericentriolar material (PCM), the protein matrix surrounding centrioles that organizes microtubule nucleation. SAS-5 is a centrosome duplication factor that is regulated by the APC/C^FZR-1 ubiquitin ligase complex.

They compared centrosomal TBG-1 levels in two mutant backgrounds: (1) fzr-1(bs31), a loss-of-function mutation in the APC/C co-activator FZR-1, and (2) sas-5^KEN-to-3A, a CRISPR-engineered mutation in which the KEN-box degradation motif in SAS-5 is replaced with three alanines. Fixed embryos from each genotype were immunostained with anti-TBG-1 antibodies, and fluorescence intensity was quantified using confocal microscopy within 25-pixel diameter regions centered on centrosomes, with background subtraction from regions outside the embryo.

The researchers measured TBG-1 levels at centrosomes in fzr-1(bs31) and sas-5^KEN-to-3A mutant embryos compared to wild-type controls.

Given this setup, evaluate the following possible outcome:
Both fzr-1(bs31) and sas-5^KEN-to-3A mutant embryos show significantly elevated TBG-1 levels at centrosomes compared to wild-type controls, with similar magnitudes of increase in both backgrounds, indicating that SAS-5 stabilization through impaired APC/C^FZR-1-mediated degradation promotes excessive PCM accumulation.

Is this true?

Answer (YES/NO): NO